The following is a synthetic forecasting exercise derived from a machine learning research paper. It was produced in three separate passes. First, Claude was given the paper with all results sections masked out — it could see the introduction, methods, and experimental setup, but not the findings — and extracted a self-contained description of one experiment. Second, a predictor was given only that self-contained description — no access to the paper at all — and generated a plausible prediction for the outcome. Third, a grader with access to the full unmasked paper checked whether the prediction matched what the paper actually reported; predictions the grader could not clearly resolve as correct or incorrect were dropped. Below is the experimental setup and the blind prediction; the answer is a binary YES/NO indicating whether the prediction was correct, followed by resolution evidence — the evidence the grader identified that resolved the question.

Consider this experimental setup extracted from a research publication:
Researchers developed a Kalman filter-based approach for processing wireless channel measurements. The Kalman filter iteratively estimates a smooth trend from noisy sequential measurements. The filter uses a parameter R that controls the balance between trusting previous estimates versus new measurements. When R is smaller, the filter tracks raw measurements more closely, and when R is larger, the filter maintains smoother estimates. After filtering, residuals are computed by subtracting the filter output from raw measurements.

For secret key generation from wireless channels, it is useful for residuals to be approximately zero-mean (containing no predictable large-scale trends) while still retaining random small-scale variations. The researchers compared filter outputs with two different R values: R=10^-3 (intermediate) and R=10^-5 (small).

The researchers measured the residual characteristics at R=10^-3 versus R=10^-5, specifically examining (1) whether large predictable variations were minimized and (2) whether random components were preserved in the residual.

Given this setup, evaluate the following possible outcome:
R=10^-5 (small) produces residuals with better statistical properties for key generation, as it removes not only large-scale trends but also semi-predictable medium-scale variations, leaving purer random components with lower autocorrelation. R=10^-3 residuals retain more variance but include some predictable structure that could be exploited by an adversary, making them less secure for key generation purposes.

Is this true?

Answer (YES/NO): NO